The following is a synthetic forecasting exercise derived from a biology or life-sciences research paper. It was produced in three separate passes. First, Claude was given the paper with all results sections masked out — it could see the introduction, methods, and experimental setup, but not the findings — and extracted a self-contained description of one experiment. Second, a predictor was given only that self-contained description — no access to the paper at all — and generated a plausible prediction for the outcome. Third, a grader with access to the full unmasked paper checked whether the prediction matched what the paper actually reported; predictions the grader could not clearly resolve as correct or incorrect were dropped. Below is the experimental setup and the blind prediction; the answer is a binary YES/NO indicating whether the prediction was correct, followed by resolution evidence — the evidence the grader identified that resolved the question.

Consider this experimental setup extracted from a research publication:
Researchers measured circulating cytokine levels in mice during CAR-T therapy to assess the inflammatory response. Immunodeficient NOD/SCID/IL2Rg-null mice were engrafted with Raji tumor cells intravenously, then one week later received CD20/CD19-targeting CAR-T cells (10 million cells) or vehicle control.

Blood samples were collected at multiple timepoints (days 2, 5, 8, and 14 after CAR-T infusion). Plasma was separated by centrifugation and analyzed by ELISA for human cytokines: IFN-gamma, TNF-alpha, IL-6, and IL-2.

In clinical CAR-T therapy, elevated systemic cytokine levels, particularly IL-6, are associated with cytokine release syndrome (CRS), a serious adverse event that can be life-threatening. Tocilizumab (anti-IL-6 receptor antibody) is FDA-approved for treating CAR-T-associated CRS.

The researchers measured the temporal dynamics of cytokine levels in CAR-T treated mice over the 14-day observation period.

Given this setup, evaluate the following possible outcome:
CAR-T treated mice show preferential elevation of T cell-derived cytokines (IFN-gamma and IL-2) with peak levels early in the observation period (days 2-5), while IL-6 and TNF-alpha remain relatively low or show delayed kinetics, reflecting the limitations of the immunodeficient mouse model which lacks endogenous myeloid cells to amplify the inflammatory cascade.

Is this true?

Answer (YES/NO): NO